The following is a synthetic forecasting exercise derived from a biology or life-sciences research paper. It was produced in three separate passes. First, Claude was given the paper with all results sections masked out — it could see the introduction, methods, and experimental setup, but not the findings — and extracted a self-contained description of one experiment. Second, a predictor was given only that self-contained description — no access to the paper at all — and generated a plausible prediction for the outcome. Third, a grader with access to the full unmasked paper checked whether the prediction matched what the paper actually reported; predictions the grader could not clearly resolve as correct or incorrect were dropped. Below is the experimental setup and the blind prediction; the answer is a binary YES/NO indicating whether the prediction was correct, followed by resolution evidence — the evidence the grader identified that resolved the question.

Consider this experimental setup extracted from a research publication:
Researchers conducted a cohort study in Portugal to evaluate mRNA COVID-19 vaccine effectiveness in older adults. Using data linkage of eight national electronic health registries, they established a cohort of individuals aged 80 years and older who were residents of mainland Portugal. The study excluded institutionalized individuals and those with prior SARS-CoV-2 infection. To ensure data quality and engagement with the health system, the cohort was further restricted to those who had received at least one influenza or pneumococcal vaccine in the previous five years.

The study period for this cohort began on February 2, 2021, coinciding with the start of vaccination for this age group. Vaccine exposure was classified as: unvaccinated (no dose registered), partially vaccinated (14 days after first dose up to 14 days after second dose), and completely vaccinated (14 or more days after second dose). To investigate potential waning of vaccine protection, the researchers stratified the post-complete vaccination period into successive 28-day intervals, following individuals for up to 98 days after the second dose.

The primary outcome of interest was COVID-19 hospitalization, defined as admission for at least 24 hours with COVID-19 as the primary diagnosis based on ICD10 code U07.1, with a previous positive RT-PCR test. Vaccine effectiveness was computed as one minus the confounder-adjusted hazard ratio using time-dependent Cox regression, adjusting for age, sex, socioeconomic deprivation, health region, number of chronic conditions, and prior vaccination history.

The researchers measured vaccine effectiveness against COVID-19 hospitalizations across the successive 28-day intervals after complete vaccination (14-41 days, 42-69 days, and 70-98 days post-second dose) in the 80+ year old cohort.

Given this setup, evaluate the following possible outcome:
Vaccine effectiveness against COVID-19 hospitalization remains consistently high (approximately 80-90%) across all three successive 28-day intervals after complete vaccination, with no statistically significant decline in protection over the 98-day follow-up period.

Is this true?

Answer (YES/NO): YES